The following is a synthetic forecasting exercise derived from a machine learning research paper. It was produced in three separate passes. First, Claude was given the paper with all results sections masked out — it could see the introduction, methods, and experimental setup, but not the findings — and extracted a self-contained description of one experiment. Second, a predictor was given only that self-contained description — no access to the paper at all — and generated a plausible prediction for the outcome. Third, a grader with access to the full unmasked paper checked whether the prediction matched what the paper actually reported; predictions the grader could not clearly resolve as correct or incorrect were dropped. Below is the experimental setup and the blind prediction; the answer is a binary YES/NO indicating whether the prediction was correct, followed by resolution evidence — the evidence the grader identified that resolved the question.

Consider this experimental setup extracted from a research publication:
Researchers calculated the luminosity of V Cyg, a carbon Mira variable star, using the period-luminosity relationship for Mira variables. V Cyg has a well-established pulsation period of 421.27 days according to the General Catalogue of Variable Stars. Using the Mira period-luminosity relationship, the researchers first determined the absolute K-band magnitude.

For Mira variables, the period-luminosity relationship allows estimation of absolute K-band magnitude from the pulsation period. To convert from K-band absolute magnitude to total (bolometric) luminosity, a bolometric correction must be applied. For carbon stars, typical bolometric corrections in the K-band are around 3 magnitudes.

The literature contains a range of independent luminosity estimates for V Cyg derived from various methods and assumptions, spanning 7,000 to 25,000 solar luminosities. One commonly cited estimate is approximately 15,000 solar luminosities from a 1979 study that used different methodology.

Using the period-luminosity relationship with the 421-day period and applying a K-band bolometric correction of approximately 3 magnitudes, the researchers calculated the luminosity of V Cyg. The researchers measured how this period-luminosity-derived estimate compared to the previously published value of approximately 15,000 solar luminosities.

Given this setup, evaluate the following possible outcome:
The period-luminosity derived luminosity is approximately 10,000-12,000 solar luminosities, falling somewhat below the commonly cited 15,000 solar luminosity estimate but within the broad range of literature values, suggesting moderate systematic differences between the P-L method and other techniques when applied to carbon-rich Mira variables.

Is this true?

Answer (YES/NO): NO